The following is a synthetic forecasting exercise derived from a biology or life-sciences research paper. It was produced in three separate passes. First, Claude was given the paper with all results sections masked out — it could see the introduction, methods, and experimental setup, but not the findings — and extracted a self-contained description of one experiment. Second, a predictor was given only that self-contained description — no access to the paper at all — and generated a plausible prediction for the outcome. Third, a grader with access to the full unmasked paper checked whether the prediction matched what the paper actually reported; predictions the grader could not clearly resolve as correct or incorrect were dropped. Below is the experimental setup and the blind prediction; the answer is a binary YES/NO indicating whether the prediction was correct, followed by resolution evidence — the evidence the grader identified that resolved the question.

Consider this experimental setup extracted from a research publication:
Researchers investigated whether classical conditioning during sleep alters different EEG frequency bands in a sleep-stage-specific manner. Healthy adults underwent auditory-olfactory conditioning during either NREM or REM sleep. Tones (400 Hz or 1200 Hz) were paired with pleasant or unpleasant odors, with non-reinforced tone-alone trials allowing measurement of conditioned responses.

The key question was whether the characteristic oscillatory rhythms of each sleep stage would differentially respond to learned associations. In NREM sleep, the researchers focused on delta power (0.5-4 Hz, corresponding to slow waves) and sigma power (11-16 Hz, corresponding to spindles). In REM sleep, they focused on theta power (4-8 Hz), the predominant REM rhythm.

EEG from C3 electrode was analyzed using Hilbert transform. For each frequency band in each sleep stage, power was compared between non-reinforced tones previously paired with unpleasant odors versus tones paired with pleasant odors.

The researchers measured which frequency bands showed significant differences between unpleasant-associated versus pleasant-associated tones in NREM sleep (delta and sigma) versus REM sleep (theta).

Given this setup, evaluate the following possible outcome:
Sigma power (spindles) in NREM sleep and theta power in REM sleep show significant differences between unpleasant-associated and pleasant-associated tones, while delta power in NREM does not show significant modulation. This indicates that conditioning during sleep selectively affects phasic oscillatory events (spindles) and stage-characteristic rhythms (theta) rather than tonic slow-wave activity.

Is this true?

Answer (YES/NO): NO